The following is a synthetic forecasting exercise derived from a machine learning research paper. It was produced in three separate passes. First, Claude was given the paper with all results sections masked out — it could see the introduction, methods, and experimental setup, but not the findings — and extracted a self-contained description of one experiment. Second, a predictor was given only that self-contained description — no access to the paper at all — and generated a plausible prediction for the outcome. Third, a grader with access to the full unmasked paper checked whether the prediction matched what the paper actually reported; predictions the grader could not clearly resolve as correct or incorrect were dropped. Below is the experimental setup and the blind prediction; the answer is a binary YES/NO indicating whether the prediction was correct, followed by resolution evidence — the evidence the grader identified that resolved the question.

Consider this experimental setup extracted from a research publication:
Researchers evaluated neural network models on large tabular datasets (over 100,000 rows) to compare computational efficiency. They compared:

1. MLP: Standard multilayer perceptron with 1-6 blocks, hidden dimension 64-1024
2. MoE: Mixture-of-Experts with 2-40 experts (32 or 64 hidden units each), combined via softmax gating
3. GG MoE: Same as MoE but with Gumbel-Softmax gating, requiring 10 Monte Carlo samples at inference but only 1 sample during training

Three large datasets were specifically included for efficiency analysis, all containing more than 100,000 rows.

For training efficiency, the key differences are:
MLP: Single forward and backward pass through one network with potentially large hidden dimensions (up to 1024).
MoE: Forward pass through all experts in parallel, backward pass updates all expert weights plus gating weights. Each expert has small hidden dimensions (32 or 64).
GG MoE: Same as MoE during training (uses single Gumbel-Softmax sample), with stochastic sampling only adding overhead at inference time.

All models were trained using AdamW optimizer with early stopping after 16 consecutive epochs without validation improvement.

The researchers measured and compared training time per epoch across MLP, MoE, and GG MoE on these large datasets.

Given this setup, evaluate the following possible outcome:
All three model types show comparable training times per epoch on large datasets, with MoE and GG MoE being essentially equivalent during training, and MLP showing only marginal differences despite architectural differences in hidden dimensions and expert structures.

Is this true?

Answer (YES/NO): NO